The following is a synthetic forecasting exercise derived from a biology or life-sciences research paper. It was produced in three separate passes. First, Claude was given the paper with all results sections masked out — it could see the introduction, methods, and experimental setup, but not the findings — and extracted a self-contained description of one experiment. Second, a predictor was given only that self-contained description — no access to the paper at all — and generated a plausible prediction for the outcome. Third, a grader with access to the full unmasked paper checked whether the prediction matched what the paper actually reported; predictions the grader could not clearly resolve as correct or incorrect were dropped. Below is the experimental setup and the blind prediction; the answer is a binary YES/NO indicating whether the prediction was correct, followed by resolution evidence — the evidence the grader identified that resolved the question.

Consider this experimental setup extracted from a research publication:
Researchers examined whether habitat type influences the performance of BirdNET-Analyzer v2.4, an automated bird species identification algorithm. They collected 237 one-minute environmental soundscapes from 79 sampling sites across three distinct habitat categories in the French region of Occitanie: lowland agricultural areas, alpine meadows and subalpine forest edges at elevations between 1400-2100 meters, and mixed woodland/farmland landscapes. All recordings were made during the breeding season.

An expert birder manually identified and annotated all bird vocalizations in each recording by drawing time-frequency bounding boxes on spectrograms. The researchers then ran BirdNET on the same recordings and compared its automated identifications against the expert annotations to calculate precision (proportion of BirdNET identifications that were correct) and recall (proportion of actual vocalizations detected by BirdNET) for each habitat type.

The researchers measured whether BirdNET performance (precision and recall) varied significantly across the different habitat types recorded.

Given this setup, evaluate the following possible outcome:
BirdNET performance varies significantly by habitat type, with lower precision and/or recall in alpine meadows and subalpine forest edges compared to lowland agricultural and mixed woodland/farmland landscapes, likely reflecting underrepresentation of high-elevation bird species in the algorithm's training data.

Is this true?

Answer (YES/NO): NO